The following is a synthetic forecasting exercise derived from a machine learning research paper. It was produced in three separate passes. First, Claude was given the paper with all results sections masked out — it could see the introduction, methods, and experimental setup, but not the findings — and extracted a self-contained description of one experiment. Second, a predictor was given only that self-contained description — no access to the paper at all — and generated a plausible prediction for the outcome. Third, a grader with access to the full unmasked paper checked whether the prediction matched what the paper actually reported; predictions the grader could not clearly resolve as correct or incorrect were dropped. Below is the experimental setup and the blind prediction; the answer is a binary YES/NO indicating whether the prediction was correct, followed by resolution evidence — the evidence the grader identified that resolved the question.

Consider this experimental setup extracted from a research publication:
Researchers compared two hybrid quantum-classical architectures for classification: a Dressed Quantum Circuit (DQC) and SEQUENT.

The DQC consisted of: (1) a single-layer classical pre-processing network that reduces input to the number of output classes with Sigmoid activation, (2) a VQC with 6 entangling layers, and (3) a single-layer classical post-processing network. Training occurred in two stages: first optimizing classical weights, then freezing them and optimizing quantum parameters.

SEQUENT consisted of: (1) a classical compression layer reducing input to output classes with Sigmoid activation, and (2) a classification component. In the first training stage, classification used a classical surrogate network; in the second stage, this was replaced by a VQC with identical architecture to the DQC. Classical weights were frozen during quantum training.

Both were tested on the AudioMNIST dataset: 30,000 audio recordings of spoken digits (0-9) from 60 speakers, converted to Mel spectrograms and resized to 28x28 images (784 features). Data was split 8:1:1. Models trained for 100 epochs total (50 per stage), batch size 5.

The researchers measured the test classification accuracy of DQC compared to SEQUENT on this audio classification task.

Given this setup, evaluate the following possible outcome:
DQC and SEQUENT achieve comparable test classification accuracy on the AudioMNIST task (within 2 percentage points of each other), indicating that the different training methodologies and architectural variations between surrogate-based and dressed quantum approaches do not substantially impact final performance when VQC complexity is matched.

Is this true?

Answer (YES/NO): NO